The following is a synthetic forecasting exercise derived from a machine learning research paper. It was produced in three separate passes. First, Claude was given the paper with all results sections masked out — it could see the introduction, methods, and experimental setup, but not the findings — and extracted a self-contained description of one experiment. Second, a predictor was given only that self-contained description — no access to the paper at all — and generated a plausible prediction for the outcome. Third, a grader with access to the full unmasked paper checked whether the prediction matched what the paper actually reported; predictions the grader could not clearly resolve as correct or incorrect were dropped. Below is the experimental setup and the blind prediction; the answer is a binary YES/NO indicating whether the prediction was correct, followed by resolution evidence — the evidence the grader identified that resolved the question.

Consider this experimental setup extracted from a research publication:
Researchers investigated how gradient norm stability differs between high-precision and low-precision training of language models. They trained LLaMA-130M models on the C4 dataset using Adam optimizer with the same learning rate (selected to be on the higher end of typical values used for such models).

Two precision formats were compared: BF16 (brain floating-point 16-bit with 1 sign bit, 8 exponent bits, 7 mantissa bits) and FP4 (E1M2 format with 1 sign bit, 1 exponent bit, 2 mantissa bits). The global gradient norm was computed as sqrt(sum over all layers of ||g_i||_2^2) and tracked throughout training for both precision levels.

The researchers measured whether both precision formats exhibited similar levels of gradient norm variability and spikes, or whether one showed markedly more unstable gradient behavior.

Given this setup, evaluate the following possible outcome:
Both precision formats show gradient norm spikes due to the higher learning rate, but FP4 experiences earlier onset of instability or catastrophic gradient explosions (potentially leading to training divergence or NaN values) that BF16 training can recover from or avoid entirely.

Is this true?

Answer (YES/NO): NO